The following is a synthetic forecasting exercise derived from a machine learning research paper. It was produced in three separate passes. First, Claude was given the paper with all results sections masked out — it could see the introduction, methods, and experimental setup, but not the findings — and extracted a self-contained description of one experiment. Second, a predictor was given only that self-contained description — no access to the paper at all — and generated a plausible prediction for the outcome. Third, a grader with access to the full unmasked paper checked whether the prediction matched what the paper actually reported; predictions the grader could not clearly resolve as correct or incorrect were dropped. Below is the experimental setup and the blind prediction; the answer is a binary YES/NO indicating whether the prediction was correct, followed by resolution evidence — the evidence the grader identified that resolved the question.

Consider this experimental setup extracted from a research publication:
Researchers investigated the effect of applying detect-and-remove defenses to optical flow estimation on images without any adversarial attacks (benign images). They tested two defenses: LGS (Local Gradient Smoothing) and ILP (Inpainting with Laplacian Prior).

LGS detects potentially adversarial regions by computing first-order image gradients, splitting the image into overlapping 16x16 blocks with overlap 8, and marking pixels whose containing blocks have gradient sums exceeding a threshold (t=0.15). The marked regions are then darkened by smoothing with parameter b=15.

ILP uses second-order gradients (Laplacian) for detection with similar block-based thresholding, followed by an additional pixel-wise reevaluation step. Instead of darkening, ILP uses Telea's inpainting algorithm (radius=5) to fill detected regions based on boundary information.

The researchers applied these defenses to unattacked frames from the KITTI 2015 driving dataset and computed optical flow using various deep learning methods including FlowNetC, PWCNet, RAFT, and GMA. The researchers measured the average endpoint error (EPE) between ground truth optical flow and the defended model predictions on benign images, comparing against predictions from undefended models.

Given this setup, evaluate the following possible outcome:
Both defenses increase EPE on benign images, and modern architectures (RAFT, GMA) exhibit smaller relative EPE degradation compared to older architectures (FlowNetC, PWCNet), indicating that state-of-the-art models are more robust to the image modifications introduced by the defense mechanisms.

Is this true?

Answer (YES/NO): NO